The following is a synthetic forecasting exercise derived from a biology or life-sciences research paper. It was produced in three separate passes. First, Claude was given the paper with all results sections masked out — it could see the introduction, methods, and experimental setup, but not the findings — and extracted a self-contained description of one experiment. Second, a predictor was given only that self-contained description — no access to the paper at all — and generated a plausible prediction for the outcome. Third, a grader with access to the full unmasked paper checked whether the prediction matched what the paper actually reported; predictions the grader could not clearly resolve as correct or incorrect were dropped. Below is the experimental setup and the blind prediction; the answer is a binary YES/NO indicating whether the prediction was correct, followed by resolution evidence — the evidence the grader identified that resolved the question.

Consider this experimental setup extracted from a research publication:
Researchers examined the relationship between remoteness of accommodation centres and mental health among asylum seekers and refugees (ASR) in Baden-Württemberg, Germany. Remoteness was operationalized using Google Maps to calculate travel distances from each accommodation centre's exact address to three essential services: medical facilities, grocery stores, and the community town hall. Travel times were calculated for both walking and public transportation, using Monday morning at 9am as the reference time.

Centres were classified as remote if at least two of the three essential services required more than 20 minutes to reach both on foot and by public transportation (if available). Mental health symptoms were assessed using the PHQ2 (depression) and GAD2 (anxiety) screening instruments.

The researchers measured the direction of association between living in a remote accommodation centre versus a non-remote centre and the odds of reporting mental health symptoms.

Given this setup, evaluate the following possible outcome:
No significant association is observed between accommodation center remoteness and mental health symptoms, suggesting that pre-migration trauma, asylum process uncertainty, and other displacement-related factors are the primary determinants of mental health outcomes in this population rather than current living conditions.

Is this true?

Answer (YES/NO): NO